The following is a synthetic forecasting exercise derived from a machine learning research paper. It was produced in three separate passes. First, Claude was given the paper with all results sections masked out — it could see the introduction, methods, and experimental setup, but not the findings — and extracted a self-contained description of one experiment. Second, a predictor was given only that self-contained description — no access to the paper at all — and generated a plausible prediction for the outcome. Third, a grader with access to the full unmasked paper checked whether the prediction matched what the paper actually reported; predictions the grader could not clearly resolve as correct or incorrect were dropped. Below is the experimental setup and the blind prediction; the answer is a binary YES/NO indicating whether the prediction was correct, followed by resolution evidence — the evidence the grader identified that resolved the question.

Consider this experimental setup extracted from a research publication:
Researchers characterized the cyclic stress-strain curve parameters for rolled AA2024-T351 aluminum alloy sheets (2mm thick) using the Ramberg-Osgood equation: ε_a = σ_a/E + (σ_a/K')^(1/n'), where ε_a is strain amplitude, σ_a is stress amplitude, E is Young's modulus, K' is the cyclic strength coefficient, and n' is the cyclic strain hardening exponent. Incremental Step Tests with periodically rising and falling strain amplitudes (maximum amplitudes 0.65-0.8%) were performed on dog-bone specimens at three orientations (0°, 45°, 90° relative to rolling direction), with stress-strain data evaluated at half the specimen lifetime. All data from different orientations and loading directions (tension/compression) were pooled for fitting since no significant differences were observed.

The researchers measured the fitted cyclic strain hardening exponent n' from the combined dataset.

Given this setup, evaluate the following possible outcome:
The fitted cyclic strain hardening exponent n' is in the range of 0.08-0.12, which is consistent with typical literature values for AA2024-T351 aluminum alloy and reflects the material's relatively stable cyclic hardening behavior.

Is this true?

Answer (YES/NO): NO